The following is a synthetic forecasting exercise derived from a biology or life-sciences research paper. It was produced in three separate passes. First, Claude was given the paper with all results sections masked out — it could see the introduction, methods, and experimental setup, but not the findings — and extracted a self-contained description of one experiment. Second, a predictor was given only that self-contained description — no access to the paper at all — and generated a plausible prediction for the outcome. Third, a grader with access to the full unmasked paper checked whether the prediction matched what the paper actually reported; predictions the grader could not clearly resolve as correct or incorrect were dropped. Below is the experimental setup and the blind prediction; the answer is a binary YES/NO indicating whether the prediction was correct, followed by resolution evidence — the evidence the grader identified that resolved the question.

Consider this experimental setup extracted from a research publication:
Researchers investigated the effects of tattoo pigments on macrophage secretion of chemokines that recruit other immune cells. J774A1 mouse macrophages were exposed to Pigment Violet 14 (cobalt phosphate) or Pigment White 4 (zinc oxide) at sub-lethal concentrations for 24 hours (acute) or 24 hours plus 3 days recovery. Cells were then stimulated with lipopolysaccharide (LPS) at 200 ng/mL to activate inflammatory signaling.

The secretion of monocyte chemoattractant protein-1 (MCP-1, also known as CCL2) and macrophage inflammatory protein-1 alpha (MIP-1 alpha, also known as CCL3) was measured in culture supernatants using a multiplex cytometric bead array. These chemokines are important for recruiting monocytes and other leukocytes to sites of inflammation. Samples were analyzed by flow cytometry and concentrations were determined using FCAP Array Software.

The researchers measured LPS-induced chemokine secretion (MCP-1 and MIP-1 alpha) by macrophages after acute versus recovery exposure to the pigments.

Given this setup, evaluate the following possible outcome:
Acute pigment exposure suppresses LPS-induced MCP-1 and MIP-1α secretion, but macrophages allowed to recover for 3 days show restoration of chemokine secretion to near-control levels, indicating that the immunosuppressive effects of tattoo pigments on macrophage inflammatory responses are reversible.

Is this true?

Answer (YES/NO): NO